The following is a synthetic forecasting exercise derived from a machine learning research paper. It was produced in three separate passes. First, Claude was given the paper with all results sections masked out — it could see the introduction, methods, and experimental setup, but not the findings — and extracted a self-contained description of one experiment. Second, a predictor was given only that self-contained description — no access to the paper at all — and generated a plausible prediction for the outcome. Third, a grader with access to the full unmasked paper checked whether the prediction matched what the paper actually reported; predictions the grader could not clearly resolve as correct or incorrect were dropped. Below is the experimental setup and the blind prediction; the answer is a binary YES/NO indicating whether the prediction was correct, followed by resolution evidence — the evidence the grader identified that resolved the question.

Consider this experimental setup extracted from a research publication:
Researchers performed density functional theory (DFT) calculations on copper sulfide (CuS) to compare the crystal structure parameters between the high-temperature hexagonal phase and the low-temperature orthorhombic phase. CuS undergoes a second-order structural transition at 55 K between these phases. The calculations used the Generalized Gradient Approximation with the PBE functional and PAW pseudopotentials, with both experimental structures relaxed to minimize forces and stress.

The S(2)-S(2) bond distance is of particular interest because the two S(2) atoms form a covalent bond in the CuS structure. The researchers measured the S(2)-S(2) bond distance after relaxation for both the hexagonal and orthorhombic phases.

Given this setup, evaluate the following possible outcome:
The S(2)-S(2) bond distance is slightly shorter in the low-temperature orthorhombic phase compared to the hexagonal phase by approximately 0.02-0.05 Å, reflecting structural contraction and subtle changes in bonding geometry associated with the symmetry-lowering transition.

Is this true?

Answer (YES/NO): NO